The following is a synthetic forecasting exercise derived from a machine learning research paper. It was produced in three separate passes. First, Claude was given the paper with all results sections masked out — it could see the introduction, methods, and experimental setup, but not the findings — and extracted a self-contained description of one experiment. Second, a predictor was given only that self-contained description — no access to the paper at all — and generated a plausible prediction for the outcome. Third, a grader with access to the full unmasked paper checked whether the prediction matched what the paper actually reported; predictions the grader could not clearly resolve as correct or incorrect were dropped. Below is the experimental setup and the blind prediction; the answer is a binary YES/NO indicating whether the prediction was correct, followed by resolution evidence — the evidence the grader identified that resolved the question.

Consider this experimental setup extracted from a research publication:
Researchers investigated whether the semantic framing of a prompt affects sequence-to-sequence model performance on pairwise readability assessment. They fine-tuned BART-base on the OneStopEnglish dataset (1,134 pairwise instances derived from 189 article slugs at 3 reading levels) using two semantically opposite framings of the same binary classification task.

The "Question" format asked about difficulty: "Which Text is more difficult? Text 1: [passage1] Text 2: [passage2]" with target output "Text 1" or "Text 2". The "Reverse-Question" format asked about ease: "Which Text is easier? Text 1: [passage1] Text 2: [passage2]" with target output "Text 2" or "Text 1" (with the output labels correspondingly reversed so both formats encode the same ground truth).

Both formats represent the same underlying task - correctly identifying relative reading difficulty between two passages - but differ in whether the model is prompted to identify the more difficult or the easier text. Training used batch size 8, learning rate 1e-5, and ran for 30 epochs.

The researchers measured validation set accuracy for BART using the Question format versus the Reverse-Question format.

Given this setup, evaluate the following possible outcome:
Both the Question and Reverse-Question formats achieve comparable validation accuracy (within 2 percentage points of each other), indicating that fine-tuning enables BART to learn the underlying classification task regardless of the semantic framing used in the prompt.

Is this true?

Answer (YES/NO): NO